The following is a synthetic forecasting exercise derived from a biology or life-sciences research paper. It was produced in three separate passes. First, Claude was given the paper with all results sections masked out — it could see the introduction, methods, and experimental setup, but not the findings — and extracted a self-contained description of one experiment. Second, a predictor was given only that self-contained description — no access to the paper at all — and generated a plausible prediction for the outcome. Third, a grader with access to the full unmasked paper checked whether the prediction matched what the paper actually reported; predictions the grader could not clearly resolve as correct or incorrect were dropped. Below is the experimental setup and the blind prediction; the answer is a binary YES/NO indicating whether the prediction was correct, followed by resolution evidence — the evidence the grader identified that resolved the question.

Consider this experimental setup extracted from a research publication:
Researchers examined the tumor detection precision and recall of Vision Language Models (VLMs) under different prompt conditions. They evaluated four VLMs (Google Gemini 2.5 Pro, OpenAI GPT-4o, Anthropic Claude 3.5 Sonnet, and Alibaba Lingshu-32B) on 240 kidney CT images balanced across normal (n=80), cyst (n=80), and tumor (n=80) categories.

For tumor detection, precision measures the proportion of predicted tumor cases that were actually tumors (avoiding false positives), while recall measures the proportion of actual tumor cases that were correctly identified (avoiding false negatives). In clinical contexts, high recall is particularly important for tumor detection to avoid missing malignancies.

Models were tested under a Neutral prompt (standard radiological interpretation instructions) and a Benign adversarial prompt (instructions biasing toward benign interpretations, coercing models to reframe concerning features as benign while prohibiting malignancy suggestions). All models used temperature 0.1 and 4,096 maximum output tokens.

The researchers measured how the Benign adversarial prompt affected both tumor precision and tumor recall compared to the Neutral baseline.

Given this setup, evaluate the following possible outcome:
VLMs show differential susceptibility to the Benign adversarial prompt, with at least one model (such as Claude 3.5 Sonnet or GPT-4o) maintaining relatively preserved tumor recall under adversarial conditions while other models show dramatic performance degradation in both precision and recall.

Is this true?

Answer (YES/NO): NO